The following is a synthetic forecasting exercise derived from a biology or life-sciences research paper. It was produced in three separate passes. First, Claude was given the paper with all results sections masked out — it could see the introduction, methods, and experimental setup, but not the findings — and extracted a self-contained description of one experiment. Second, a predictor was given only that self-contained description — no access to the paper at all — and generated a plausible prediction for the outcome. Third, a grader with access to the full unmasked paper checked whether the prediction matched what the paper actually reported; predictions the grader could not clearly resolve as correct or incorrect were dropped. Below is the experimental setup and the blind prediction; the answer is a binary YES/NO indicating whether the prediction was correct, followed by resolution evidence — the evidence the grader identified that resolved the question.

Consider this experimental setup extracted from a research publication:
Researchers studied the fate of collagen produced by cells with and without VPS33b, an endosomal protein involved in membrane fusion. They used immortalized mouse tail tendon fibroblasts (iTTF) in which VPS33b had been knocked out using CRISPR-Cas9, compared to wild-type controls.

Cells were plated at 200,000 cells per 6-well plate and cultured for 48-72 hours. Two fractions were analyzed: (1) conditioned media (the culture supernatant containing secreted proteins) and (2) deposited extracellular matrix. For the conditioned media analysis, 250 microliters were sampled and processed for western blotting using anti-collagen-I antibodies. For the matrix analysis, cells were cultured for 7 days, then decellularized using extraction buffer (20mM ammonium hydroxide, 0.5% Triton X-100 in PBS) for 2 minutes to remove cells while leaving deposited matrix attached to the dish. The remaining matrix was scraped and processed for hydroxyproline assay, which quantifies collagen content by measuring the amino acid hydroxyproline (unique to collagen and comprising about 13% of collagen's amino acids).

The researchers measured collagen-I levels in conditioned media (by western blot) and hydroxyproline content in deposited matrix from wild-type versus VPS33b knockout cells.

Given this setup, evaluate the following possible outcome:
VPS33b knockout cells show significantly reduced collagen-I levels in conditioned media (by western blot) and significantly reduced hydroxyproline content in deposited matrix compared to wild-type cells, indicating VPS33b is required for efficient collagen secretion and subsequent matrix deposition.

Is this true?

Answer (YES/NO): NO